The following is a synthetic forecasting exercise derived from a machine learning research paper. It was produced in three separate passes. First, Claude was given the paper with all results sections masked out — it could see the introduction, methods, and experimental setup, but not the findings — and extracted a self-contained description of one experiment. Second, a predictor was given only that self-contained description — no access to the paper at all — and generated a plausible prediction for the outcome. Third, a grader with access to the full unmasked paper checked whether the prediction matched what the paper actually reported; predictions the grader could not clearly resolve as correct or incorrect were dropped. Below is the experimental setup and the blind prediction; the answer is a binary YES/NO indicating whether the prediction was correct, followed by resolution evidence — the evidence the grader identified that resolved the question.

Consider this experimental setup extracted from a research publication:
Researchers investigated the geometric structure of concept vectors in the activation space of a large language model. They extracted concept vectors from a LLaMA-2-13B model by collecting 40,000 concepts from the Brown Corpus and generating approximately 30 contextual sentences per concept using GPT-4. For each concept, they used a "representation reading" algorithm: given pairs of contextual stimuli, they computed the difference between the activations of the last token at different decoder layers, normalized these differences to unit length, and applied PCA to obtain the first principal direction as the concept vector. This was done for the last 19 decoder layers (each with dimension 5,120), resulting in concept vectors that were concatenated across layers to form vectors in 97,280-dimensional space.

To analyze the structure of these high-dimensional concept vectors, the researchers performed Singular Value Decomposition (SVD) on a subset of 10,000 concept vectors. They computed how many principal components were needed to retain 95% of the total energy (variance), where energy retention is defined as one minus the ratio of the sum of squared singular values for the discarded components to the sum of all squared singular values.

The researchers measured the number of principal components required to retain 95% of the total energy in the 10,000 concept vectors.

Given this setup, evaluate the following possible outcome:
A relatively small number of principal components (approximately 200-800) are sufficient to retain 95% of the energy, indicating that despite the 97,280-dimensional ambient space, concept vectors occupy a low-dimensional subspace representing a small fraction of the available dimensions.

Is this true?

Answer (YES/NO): NO